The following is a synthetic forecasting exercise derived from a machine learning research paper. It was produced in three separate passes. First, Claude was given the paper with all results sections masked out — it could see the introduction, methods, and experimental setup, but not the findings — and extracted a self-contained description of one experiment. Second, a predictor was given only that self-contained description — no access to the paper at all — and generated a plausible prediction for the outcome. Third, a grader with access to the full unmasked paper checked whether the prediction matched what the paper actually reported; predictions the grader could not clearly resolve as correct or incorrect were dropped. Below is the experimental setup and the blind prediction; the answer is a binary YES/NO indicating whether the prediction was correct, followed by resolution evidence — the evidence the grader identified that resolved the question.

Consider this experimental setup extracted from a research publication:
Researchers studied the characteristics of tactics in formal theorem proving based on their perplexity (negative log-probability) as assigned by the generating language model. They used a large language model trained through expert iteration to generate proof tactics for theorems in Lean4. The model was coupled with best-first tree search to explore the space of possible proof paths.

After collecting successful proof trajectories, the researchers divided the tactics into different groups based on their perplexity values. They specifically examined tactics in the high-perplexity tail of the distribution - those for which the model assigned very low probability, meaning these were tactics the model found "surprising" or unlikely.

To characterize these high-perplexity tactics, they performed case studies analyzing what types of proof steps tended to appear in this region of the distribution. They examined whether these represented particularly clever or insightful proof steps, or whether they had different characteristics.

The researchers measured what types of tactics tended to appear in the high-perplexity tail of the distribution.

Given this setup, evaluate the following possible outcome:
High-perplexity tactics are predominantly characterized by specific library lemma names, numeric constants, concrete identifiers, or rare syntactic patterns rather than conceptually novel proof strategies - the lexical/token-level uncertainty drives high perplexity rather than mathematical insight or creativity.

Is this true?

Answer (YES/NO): NO